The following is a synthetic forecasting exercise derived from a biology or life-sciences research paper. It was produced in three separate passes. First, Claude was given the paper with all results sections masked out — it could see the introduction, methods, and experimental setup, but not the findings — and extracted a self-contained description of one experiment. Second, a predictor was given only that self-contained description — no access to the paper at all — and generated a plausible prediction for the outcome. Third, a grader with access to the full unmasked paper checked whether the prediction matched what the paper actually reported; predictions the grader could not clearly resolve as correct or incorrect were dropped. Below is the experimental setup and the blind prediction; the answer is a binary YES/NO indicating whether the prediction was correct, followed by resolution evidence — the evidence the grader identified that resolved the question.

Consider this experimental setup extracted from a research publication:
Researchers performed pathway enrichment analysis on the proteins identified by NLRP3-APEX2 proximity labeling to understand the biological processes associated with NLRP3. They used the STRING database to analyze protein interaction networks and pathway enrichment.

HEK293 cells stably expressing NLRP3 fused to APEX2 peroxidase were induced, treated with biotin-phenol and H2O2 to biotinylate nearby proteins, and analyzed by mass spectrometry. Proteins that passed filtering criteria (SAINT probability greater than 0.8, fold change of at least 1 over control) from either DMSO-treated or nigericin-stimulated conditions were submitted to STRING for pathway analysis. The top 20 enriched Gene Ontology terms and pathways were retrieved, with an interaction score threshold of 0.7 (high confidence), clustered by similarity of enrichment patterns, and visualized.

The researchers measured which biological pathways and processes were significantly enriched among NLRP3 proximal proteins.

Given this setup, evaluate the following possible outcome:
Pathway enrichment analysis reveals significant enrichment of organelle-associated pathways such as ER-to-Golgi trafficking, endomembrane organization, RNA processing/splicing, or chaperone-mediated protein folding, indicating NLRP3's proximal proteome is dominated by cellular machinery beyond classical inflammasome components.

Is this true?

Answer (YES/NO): YES